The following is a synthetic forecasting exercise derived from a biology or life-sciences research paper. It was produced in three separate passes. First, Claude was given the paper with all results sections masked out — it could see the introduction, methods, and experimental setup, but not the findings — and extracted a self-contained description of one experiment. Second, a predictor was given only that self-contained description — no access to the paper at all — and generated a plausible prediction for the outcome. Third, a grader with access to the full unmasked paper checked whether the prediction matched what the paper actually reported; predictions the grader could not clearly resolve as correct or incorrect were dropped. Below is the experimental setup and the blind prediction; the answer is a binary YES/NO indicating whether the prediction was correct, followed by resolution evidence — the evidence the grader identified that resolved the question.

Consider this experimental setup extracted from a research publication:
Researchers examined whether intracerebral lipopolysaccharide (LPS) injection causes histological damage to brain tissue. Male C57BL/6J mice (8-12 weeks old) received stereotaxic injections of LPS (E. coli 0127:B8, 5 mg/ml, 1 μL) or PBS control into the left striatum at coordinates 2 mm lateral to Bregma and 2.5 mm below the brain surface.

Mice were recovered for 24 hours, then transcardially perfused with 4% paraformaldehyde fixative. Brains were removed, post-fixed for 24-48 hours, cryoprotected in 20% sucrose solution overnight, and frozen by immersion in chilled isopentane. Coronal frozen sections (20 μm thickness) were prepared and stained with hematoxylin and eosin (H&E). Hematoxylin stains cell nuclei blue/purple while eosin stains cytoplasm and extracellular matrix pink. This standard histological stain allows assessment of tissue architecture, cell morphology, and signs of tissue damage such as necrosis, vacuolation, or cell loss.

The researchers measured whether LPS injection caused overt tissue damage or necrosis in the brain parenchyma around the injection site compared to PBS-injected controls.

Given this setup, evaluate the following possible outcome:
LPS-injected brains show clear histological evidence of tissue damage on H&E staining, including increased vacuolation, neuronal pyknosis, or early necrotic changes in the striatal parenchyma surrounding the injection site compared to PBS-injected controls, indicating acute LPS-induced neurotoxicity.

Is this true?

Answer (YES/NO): NO